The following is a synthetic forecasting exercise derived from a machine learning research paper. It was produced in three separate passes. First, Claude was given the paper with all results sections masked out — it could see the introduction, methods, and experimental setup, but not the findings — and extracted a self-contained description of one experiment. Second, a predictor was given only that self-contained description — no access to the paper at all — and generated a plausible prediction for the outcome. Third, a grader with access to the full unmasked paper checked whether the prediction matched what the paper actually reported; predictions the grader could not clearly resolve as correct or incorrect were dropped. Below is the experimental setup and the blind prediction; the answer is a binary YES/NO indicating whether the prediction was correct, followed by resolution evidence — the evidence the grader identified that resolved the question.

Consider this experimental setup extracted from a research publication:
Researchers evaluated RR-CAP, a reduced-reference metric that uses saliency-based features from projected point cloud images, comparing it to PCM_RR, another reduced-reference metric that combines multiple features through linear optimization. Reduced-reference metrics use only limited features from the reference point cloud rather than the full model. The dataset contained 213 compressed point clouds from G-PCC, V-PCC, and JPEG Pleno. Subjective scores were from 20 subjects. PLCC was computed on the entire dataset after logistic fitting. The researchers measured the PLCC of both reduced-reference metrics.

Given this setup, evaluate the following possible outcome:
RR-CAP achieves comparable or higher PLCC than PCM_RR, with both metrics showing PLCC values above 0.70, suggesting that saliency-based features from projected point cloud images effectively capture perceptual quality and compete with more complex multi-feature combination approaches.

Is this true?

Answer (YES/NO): NO